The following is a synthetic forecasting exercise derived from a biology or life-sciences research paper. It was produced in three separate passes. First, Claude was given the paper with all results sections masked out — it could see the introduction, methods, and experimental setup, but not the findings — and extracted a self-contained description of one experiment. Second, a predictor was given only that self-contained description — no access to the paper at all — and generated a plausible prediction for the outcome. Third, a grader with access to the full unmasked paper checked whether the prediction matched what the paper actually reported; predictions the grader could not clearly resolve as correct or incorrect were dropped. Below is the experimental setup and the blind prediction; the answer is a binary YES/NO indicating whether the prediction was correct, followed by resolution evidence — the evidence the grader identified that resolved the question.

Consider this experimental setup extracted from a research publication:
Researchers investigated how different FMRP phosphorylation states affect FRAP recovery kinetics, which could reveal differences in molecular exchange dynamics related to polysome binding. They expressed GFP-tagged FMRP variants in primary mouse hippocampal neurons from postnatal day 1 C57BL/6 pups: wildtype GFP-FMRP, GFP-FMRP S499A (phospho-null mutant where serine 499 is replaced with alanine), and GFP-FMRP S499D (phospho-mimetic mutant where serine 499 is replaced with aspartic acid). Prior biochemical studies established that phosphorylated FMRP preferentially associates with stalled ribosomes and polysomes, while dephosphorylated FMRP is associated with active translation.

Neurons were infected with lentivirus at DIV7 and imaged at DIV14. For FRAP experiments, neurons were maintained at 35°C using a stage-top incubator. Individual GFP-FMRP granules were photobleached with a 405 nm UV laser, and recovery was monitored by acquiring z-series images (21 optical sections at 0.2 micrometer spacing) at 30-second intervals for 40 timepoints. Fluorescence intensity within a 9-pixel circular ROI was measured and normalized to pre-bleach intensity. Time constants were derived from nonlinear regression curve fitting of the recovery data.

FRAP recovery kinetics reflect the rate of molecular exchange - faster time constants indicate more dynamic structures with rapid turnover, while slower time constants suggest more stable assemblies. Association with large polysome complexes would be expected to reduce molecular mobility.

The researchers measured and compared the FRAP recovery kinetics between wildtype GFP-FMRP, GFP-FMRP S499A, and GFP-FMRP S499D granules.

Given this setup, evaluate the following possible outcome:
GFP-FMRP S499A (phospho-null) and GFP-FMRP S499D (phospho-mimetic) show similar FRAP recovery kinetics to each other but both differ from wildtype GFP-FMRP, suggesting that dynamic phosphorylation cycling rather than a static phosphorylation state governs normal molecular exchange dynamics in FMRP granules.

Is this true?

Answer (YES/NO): NO